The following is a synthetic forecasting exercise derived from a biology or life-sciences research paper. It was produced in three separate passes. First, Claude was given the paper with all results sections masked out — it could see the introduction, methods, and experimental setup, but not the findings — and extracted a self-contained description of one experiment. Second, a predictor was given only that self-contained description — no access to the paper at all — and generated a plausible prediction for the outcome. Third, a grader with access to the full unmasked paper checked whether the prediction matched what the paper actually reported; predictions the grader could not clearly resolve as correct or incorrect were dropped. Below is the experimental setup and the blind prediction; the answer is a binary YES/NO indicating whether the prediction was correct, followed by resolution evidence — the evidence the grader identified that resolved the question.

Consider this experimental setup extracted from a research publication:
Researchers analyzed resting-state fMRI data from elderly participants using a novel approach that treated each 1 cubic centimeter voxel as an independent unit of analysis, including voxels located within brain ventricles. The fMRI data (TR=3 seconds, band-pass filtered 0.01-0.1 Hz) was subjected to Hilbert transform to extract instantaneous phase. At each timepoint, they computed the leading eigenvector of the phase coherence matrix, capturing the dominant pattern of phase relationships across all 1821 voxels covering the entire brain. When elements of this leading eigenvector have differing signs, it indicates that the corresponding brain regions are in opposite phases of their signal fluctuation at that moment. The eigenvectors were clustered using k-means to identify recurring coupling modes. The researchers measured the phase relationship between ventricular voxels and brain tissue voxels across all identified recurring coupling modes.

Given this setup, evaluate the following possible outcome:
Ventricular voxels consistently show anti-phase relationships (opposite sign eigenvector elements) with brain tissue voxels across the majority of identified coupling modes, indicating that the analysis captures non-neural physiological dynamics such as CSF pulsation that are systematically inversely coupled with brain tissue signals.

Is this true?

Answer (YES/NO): YES